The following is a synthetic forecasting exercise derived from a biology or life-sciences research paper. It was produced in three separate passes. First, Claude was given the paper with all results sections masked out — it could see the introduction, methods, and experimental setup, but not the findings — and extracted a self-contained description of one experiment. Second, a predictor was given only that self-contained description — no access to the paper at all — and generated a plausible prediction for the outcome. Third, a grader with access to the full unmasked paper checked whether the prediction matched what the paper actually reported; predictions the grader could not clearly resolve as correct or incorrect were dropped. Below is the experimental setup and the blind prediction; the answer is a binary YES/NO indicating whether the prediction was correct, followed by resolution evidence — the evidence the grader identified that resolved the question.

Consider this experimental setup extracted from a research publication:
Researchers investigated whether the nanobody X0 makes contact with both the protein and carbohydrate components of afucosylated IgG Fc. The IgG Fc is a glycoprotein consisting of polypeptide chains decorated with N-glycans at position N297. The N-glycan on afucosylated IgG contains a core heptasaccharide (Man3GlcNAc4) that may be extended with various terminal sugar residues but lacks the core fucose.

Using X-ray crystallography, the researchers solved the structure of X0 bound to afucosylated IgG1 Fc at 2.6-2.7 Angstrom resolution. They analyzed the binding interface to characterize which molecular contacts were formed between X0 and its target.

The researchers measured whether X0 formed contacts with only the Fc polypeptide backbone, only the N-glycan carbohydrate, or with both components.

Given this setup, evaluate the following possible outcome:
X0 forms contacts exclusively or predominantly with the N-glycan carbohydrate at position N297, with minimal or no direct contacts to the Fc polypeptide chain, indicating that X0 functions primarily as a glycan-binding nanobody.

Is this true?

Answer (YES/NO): NO